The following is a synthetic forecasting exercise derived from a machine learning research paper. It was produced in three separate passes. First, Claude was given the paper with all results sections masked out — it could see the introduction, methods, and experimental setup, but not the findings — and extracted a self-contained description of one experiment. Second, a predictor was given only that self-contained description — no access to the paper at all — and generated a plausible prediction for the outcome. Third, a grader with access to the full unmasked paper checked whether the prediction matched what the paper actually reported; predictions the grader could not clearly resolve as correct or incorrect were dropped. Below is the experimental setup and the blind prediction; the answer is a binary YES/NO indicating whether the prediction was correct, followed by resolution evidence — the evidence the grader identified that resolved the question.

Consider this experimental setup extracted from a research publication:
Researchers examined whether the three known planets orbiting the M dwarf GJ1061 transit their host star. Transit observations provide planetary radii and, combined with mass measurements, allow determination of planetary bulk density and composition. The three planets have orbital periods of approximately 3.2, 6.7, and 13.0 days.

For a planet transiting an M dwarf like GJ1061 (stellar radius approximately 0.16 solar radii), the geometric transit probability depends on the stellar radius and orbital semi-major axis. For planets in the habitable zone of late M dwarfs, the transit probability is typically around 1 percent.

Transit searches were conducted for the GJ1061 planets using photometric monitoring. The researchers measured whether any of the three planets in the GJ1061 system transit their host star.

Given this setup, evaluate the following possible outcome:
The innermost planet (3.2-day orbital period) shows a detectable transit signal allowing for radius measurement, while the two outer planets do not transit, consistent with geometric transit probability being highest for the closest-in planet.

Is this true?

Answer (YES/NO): NO